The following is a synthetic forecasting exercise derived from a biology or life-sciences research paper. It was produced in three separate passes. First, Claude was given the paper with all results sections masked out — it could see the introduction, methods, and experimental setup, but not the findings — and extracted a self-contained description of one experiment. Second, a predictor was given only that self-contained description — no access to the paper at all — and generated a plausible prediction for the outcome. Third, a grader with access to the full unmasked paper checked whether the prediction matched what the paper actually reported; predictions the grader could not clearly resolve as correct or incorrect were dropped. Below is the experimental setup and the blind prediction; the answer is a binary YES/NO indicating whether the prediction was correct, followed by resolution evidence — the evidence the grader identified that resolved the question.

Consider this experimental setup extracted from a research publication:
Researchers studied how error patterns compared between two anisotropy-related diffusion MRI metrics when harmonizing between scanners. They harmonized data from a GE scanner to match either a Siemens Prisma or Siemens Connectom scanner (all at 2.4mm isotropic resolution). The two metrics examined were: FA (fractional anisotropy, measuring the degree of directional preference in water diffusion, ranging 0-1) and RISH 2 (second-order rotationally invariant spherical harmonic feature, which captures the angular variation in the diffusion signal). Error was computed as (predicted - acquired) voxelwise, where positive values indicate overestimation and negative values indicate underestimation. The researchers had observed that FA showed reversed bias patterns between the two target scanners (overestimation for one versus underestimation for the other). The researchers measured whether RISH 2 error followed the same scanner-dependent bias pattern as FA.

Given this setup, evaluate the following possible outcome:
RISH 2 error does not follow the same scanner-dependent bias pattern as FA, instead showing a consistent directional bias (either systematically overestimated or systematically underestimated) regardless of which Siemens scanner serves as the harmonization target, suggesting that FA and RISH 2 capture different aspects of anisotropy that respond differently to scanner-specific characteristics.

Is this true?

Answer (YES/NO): NO